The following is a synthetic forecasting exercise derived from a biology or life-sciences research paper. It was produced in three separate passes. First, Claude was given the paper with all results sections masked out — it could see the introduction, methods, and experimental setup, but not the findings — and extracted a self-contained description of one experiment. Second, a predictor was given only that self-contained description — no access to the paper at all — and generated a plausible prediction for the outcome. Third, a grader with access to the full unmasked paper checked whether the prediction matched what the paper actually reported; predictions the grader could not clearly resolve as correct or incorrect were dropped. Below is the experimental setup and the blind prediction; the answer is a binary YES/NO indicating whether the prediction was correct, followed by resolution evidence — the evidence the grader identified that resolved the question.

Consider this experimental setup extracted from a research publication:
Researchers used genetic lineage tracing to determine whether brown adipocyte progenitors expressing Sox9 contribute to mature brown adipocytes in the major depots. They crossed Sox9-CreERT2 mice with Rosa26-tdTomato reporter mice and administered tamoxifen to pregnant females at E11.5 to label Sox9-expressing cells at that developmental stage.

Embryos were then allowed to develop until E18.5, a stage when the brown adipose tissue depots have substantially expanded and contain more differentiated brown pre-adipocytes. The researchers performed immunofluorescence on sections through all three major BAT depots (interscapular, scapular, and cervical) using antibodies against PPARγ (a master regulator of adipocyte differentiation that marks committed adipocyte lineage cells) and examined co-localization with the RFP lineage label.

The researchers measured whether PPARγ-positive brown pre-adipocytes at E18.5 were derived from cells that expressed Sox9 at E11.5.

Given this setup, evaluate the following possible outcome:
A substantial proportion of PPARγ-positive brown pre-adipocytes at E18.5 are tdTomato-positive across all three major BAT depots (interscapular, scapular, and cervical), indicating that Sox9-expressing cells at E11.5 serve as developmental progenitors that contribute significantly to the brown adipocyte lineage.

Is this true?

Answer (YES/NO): NO